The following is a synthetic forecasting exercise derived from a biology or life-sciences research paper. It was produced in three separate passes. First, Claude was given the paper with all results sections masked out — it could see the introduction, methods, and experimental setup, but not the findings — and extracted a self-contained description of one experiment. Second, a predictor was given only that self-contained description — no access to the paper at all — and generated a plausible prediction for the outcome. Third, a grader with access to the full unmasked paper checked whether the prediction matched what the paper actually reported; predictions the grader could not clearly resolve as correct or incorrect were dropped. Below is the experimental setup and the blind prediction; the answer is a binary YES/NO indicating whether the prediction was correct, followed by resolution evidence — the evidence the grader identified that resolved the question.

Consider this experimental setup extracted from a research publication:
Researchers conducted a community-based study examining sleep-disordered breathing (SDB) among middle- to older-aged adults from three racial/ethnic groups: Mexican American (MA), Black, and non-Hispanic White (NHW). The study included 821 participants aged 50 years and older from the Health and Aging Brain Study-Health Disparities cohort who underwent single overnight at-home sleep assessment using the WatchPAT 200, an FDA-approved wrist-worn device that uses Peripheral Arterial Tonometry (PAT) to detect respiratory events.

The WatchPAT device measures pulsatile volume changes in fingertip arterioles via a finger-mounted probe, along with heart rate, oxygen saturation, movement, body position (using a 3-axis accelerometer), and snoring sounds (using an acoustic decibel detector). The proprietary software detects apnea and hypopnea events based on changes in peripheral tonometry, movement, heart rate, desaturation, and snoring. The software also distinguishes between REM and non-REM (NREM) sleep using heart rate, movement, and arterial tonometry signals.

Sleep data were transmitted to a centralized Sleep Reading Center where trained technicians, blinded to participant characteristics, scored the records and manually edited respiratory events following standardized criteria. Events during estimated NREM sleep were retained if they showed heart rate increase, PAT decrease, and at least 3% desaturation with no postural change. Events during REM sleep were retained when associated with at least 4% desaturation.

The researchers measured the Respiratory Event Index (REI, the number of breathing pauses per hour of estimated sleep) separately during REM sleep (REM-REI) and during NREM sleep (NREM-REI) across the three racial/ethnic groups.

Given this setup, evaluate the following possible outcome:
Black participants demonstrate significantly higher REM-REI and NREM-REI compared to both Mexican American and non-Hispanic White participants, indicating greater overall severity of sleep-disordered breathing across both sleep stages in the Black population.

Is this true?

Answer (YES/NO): NO